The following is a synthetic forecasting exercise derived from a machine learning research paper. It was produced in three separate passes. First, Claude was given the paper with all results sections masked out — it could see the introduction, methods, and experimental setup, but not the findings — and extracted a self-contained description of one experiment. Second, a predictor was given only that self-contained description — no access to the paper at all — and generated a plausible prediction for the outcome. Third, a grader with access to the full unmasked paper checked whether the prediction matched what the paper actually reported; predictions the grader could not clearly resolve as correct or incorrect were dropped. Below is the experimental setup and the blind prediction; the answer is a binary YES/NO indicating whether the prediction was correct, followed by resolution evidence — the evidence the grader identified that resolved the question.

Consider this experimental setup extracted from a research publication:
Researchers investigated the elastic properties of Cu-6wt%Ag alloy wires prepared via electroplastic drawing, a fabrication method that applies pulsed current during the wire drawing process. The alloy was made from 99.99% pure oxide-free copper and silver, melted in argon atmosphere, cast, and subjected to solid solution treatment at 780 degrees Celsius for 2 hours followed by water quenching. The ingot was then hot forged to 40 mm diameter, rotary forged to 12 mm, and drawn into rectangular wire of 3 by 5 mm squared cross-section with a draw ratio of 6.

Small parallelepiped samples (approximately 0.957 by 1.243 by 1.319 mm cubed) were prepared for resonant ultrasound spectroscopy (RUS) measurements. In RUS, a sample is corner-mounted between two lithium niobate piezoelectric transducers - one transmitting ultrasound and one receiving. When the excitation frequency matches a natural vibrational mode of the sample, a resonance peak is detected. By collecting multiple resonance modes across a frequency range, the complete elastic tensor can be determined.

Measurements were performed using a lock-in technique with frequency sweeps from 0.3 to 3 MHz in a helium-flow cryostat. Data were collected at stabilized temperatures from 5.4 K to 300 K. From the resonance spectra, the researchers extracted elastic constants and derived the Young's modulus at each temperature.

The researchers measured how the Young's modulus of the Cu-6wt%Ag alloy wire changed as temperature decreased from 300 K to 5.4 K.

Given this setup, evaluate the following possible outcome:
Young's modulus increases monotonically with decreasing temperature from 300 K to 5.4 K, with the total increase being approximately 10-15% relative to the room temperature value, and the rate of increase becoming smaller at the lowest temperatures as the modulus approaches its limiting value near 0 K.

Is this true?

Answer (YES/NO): NO